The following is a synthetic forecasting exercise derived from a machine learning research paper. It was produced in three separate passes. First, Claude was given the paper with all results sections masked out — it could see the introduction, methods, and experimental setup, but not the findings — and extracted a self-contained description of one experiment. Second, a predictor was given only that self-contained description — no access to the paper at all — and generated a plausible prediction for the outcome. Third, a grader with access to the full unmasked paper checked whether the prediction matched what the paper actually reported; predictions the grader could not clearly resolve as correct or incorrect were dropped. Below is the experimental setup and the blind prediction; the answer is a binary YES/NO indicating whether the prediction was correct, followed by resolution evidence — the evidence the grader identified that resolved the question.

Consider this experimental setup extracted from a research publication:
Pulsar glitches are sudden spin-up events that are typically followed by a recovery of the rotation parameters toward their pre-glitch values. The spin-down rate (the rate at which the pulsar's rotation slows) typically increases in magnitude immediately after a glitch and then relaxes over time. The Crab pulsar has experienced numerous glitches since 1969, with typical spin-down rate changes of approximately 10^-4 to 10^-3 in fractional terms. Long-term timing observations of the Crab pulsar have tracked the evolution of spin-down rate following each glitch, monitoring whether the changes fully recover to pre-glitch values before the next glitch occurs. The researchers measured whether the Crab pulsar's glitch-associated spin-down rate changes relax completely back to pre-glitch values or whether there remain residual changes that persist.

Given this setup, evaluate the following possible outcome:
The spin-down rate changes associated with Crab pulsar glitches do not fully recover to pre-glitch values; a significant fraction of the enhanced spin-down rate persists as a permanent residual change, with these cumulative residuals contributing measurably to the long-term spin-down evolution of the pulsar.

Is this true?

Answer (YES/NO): YES